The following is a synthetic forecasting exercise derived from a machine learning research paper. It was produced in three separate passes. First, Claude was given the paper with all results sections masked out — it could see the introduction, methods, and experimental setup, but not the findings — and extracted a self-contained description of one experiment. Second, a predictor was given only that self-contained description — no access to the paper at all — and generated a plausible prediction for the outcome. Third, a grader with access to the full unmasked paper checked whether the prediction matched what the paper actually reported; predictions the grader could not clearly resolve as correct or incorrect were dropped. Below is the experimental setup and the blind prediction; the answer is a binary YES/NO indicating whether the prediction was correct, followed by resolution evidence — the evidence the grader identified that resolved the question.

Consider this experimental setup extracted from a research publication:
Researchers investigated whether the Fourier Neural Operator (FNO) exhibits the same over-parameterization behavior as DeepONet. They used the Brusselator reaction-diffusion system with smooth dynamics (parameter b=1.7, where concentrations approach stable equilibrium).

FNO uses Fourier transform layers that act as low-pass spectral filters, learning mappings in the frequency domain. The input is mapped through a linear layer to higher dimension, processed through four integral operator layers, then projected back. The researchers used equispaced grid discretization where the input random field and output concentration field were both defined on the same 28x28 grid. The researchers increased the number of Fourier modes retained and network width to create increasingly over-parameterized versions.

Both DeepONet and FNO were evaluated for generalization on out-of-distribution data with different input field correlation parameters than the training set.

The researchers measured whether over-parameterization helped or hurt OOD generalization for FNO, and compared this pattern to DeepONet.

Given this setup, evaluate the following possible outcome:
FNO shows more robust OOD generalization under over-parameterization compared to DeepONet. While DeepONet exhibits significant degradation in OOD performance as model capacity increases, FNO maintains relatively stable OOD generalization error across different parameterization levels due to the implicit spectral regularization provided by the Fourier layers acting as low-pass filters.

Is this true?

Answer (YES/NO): NO